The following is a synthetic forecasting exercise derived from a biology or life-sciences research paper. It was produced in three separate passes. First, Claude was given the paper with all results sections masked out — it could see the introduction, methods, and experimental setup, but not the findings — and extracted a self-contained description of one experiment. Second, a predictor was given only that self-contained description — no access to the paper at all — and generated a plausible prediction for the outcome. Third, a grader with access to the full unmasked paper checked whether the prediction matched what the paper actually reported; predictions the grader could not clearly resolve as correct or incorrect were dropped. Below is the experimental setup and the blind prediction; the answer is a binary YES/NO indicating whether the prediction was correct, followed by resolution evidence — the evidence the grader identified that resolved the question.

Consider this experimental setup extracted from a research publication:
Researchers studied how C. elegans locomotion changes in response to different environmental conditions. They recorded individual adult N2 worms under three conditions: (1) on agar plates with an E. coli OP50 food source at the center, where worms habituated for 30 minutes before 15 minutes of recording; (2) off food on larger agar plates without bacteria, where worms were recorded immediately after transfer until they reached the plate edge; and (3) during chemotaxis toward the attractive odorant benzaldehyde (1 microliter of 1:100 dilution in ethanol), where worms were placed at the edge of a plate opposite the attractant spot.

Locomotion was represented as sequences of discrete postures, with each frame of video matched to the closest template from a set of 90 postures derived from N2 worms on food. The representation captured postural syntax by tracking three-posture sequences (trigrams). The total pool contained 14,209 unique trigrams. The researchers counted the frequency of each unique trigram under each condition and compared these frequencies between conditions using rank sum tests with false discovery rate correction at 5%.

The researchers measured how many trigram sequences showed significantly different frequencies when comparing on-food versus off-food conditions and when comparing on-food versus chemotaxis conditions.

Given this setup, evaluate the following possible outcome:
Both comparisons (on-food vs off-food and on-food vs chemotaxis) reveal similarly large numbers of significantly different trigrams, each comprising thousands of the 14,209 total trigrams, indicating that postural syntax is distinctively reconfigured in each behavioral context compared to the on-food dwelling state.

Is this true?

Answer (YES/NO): NO